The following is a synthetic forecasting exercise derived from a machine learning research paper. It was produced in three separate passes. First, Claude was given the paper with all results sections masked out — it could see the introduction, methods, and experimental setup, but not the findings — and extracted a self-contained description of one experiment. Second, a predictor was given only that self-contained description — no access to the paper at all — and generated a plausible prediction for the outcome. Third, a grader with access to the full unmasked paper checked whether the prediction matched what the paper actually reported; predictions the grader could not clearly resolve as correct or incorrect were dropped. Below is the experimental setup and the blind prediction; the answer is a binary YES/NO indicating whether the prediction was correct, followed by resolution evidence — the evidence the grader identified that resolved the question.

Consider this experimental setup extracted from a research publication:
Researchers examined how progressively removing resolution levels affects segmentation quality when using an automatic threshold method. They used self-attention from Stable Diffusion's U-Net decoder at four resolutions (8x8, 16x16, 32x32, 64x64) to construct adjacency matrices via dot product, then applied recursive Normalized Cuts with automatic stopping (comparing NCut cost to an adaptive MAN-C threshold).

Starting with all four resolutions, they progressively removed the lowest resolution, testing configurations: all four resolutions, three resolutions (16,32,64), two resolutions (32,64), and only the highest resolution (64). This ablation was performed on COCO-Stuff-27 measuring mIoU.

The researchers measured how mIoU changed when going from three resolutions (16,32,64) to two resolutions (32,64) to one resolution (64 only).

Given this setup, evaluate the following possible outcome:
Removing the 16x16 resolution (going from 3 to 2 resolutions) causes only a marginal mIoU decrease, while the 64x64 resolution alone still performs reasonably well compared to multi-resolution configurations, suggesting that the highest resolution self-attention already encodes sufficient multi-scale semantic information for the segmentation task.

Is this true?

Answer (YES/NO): NO